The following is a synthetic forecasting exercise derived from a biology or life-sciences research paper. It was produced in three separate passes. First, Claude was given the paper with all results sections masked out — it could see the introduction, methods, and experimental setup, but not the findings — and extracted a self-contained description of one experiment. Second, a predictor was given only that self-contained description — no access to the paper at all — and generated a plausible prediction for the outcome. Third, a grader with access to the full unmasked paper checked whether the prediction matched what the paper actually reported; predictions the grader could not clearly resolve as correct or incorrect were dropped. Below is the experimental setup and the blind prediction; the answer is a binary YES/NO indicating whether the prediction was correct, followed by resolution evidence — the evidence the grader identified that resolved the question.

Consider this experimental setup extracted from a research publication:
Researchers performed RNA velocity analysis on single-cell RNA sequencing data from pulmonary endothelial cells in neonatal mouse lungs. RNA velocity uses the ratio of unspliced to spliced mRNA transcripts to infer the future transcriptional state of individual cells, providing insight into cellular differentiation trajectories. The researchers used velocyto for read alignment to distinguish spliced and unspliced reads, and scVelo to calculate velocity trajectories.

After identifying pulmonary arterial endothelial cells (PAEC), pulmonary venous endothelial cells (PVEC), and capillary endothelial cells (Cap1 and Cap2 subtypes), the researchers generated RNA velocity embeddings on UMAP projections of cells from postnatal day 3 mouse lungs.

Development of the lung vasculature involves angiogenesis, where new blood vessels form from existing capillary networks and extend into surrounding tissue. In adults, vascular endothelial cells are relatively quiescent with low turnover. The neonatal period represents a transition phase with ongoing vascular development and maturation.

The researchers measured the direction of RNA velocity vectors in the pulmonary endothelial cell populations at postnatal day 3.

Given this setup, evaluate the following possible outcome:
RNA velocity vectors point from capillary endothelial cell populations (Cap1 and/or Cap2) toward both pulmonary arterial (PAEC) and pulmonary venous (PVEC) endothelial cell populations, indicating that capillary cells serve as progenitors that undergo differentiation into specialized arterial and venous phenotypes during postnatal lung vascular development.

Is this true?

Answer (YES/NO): YES